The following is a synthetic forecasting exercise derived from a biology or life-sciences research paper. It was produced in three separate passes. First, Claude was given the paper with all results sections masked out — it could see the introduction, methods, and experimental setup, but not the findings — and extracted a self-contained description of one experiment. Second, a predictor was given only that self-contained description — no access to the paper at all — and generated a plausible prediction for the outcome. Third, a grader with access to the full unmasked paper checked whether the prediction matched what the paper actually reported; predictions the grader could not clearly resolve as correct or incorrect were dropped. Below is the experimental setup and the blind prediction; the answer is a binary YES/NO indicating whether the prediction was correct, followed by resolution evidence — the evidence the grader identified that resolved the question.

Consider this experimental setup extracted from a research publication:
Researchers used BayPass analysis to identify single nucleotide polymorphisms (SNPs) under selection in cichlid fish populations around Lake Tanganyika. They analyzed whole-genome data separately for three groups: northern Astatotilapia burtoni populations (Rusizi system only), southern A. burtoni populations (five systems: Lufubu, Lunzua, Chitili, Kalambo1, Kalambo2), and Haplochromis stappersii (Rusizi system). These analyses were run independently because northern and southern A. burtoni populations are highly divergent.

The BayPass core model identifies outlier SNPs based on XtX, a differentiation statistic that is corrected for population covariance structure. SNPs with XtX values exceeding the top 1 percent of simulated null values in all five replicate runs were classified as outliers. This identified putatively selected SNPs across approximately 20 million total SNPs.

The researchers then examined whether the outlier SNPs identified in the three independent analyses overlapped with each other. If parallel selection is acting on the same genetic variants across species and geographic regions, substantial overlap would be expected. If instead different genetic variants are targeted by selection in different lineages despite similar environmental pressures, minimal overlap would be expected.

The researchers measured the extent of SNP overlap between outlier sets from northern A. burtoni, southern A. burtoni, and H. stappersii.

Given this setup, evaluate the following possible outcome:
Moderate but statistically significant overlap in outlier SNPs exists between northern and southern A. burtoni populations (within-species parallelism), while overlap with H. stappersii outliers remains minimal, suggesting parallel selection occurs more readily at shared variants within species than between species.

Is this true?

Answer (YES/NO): NO